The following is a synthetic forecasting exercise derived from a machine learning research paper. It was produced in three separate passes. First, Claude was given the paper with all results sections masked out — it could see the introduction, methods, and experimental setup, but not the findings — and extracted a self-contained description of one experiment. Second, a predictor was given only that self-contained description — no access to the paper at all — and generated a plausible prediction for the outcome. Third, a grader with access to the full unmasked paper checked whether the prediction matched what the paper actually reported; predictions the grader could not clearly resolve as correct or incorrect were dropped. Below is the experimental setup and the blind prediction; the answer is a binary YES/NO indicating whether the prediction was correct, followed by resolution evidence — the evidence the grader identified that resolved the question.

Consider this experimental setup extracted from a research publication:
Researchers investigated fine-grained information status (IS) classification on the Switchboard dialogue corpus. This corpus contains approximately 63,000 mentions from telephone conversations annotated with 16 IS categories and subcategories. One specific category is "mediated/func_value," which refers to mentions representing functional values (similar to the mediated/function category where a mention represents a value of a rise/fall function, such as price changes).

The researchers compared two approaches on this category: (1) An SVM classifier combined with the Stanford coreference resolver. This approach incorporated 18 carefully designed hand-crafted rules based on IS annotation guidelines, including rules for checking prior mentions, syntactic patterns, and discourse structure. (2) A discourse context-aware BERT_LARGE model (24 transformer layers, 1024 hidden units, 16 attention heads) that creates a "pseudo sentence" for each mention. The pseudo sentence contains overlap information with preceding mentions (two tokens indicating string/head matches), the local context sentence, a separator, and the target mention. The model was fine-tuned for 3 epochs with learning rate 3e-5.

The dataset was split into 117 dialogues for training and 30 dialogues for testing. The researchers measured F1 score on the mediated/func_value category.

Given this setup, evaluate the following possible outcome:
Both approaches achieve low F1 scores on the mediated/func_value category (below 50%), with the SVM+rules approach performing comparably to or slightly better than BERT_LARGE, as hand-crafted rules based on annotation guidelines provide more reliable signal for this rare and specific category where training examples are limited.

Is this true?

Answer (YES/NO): NO